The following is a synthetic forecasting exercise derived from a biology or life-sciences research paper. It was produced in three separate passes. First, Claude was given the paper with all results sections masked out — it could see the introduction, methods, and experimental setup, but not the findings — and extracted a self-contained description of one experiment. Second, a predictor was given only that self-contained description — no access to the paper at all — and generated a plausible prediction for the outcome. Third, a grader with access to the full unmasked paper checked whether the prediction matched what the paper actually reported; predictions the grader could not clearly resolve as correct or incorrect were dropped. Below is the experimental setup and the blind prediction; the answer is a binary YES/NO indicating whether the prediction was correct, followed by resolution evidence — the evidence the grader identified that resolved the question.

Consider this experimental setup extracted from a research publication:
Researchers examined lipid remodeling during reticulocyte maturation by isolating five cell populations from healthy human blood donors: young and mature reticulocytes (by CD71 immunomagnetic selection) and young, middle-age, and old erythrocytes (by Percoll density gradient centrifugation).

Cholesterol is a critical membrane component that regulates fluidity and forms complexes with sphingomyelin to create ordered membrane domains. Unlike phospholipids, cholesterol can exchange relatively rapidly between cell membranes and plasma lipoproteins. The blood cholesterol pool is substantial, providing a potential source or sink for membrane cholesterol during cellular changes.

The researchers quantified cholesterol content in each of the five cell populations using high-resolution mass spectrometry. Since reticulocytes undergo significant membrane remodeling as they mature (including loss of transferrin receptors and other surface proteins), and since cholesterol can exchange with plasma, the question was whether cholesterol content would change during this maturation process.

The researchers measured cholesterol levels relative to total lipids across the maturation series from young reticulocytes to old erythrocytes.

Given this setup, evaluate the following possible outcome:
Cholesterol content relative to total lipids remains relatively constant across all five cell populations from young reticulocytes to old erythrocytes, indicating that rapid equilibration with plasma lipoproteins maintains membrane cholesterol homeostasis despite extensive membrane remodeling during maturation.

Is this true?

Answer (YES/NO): NO